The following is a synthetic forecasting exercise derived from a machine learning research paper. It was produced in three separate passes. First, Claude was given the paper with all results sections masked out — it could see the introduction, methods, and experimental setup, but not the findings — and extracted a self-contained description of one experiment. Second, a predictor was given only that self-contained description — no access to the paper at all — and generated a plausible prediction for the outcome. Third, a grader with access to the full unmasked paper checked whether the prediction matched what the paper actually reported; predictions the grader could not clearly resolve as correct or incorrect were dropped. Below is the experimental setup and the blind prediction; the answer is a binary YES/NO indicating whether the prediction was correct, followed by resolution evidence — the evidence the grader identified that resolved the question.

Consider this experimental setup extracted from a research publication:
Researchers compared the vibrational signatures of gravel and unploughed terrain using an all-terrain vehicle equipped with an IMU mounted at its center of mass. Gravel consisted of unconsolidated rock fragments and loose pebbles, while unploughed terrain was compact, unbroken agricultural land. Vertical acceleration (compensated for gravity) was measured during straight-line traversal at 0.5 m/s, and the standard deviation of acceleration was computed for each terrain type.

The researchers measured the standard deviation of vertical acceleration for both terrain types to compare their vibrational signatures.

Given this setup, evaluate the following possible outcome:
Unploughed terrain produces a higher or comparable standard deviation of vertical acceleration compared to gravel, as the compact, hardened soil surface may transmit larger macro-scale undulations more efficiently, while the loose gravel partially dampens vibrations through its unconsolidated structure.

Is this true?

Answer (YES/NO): NO